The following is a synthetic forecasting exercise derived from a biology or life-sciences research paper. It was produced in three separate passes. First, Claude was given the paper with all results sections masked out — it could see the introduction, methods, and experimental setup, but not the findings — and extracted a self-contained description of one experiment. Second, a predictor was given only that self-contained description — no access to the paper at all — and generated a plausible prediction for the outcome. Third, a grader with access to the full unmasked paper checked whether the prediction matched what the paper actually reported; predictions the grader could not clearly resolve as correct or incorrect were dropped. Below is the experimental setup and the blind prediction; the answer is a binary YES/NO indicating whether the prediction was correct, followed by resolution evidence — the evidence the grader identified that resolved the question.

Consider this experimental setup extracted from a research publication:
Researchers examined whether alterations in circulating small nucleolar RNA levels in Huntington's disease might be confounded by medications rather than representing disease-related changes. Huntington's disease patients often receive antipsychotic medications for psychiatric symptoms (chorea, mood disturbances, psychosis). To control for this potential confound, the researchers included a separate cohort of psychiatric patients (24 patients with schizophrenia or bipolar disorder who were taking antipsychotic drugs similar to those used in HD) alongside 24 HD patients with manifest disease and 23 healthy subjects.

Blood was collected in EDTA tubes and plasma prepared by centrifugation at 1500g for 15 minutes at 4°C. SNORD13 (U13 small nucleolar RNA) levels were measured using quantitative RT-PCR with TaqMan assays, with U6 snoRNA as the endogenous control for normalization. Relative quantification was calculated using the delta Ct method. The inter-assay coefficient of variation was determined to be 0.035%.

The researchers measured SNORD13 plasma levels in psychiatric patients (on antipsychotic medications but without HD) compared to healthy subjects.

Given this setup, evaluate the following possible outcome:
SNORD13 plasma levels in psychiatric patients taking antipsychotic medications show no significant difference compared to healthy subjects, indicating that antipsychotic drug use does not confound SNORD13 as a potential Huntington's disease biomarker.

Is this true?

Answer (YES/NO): YES